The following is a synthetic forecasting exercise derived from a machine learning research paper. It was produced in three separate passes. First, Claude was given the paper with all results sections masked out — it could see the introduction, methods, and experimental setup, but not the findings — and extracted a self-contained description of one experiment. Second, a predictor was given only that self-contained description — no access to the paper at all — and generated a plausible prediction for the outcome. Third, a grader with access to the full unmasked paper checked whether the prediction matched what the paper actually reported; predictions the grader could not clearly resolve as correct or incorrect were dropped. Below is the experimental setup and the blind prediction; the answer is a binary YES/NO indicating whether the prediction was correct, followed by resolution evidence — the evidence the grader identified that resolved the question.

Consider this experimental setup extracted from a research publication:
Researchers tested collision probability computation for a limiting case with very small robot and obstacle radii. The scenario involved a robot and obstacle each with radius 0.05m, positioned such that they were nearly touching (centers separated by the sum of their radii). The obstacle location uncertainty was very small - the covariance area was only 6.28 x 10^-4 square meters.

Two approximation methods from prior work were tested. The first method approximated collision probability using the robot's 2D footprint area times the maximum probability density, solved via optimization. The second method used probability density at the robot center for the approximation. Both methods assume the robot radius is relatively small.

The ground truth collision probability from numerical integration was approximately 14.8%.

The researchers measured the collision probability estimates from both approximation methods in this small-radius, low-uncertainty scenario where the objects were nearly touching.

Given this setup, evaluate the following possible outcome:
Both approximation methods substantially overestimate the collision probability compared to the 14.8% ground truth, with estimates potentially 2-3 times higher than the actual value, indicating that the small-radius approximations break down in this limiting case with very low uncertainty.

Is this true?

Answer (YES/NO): NO